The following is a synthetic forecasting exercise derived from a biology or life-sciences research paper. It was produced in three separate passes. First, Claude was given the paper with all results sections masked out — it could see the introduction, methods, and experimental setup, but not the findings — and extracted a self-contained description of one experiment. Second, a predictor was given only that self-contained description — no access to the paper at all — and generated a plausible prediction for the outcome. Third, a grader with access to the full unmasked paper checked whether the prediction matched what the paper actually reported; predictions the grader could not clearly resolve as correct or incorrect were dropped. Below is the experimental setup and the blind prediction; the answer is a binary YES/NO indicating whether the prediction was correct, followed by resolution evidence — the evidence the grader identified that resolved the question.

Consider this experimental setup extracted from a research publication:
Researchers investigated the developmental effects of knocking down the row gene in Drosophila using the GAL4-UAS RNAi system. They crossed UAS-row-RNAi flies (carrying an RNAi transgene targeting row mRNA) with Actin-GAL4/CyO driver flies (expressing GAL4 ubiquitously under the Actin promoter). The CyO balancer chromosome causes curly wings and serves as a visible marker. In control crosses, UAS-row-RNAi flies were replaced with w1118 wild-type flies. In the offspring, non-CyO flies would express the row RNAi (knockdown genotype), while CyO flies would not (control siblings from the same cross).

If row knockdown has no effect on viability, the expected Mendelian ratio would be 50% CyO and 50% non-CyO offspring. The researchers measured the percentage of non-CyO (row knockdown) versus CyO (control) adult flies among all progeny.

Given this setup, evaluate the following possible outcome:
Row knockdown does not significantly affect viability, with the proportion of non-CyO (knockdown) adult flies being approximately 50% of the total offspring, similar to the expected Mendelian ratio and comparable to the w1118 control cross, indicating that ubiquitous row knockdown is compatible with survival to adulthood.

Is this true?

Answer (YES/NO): NO